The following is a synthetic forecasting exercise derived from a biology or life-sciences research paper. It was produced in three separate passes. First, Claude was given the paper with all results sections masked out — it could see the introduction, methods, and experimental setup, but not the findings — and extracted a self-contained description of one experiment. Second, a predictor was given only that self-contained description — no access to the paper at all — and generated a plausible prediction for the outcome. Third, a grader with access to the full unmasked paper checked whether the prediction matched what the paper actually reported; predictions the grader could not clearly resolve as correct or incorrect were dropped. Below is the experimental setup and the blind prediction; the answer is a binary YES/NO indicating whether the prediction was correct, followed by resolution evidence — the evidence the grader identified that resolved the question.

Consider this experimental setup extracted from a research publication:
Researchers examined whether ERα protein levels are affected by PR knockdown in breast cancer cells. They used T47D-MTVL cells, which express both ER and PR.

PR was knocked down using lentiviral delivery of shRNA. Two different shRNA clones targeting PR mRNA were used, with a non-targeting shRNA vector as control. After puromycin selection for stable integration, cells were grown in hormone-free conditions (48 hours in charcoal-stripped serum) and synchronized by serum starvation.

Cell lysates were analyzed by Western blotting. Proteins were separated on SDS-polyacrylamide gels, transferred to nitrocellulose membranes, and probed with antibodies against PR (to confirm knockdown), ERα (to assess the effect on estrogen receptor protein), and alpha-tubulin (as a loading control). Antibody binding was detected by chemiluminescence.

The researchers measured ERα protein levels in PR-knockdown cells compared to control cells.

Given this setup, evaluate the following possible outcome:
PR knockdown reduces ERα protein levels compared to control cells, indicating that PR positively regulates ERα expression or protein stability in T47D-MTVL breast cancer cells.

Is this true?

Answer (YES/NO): YES